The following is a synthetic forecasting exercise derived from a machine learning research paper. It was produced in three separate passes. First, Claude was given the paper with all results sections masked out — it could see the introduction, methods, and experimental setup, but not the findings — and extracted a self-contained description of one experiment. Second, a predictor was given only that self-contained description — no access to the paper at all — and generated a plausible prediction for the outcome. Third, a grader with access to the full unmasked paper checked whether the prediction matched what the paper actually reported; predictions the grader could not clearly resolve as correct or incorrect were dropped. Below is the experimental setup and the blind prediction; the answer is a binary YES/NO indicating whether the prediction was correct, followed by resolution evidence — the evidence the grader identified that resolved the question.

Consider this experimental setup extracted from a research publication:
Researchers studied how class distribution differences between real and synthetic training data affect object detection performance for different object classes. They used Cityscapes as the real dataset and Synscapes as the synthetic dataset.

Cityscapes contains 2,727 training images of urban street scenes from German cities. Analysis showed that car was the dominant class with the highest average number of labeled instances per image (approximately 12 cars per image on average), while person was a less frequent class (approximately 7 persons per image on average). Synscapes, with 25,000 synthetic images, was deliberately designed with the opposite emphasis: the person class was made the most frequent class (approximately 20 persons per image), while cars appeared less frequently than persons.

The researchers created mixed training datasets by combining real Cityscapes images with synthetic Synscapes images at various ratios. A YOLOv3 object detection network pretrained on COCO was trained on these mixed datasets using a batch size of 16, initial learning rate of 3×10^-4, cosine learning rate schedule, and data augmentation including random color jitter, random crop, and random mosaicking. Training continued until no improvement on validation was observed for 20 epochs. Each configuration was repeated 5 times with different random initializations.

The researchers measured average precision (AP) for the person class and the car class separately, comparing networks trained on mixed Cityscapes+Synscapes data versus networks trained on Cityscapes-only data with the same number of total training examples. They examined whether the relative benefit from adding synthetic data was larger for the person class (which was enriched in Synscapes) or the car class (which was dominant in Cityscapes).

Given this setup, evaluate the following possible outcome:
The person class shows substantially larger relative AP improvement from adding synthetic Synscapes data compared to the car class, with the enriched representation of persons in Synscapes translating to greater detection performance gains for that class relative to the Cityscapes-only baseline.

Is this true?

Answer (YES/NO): YES